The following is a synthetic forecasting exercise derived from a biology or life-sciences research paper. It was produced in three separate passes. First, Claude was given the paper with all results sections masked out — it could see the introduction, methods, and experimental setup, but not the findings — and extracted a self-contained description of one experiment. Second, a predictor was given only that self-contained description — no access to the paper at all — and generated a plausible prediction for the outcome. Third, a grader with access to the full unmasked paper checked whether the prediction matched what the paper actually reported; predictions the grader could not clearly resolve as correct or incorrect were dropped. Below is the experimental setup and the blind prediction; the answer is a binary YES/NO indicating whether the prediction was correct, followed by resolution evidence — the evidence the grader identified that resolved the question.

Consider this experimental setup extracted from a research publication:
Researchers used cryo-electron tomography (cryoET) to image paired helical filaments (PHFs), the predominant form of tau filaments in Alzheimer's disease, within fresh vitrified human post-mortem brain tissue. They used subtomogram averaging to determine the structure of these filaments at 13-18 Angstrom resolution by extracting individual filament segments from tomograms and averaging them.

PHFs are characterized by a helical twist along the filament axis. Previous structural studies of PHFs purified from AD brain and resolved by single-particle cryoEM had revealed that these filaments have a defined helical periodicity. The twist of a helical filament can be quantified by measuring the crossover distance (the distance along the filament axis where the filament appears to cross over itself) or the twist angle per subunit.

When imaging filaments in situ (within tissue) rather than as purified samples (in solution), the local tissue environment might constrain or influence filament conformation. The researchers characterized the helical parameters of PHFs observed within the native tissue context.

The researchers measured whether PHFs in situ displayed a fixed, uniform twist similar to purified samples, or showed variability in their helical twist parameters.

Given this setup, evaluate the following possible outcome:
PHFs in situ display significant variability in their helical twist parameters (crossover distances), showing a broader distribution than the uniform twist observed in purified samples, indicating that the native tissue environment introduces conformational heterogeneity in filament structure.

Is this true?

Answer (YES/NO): YES